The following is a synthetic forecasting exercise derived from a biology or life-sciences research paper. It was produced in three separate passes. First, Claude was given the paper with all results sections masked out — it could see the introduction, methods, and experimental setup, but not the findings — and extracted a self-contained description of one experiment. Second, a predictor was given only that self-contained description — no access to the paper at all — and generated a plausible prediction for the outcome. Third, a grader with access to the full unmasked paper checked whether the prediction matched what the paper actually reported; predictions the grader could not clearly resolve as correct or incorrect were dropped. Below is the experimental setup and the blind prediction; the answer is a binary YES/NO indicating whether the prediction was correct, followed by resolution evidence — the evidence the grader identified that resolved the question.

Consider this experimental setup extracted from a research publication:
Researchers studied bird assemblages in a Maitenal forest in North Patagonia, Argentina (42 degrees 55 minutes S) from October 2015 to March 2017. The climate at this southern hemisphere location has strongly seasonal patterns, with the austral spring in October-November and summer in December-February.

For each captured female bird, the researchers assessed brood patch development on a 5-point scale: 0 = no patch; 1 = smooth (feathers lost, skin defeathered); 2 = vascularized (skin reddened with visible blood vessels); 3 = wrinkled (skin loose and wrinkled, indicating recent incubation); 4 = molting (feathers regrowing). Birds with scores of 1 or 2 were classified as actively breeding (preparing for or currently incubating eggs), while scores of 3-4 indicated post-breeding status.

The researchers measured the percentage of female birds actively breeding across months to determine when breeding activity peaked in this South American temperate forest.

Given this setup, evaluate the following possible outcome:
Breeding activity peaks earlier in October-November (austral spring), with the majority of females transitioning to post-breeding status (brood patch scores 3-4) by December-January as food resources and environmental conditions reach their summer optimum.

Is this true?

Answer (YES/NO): NO